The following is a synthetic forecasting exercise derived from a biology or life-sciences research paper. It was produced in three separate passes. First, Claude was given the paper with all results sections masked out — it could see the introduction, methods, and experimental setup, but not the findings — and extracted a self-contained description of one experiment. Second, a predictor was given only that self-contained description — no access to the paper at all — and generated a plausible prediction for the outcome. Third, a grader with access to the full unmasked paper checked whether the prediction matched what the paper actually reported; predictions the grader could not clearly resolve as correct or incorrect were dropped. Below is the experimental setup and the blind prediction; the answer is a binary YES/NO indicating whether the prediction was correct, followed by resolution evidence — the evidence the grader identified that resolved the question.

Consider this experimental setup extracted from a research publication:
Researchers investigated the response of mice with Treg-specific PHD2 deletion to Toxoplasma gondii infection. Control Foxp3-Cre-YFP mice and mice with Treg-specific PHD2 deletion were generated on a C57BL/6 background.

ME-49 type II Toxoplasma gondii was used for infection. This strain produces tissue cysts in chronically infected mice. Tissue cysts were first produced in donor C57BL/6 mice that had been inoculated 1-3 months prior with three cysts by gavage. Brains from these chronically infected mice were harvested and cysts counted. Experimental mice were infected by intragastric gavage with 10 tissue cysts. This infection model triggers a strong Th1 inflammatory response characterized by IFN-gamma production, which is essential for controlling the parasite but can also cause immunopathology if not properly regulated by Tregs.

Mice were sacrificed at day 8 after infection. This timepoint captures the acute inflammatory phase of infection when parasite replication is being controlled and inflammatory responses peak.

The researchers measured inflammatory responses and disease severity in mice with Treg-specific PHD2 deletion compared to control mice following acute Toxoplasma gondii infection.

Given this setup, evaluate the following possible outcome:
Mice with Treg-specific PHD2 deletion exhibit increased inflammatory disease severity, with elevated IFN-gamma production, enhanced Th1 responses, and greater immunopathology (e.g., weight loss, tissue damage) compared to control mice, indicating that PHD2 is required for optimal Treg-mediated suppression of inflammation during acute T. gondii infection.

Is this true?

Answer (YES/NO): YES